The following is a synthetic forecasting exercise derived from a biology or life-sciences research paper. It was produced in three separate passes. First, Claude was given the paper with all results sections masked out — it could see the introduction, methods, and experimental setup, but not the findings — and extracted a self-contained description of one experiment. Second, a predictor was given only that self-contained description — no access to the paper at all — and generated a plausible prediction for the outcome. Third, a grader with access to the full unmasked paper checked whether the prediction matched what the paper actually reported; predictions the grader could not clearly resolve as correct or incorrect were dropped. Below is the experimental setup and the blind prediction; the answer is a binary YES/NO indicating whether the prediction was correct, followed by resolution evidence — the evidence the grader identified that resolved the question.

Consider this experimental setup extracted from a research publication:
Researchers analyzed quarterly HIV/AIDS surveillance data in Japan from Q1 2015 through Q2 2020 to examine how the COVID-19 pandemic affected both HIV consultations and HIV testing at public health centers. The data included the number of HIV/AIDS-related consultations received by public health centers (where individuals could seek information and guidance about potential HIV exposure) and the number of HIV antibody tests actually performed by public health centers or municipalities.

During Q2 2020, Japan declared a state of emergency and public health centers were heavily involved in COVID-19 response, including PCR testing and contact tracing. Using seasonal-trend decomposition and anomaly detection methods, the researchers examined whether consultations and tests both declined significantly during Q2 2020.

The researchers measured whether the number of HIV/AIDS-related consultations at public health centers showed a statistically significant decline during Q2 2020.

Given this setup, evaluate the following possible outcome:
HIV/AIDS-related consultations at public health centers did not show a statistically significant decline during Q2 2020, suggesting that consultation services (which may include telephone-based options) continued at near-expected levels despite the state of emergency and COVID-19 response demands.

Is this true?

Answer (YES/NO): NO